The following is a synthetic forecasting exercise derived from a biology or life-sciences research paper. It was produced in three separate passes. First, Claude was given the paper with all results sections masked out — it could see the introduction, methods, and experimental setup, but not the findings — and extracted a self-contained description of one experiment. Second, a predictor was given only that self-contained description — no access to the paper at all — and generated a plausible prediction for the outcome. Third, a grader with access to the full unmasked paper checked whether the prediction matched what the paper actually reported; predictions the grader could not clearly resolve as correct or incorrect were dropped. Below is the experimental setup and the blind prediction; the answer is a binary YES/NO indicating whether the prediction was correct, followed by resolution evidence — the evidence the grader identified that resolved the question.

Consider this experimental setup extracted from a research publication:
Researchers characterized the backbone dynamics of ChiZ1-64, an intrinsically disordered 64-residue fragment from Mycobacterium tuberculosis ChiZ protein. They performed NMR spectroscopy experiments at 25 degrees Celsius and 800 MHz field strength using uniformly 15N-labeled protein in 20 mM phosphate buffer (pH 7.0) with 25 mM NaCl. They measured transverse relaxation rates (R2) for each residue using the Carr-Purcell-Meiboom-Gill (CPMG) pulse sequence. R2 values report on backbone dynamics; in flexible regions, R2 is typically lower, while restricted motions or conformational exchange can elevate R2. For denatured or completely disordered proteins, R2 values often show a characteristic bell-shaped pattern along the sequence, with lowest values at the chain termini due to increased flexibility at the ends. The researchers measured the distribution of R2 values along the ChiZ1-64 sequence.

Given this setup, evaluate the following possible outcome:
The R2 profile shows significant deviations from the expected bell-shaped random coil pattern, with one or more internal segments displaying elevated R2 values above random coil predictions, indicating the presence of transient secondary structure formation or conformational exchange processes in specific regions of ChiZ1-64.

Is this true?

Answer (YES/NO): YES